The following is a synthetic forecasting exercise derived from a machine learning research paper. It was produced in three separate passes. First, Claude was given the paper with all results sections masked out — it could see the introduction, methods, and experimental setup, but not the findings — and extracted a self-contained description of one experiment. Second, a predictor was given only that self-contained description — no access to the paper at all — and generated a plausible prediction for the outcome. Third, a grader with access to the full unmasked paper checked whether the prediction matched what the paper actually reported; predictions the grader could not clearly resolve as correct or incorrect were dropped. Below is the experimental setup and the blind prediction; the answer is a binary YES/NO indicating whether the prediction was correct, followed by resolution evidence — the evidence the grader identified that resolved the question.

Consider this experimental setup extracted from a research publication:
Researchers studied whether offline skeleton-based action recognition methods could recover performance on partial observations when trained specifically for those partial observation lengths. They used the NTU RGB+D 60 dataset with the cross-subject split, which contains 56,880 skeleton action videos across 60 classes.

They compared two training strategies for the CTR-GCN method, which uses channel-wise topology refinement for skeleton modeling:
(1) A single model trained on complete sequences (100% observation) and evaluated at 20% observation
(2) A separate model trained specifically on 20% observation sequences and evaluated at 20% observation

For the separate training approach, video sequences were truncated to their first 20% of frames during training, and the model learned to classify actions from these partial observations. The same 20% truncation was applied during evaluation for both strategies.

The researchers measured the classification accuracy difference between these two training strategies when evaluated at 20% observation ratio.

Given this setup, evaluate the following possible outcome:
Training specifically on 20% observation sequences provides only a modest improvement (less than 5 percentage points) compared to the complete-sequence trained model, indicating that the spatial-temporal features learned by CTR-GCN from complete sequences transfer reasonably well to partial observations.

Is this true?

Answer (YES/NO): NO